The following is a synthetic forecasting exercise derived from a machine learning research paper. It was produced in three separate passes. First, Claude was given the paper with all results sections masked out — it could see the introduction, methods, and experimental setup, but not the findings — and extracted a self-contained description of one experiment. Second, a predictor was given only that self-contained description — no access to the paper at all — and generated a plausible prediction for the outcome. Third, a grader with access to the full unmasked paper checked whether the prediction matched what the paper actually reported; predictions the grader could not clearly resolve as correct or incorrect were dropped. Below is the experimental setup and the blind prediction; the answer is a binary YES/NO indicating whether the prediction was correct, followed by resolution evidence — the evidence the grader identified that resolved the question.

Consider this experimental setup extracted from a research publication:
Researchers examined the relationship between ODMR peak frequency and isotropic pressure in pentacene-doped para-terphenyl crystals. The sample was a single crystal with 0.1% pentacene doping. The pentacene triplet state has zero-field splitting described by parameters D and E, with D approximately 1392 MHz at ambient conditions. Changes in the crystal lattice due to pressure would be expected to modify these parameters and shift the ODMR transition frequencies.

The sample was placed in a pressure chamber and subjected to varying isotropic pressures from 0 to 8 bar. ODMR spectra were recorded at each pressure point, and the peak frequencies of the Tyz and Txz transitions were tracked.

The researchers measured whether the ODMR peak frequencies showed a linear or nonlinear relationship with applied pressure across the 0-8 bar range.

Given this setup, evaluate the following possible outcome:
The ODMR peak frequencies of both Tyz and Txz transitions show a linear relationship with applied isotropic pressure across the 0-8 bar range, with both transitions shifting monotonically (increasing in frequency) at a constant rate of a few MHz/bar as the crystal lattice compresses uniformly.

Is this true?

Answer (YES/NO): NO